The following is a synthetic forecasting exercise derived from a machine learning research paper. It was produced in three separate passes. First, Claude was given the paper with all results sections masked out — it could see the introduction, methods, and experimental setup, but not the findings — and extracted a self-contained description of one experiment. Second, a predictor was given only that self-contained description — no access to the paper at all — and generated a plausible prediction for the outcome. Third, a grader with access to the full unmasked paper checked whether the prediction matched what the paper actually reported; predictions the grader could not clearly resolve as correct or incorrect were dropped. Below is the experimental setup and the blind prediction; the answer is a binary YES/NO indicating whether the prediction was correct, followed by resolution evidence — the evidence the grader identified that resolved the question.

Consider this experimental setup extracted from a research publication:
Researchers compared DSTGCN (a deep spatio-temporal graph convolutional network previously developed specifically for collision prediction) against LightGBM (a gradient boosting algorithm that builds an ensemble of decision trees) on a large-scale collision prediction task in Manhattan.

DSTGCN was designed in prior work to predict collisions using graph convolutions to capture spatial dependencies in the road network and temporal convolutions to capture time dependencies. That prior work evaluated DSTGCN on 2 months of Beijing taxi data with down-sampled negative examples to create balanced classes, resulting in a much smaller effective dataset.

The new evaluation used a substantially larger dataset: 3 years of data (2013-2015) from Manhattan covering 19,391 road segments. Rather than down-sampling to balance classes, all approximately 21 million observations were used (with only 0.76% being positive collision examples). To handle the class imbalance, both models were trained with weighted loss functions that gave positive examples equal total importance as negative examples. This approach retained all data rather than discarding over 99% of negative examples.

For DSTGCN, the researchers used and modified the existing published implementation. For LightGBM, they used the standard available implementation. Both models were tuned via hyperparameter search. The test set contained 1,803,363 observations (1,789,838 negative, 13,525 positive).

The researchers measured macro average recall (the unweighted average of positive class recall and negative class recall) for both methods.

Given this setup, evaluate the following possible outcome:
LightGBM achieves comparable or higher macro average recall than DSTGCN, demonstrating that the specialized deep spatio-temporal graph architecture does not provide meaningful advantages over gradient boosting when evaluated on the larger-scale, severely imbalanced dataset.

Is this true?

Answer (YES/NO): YES